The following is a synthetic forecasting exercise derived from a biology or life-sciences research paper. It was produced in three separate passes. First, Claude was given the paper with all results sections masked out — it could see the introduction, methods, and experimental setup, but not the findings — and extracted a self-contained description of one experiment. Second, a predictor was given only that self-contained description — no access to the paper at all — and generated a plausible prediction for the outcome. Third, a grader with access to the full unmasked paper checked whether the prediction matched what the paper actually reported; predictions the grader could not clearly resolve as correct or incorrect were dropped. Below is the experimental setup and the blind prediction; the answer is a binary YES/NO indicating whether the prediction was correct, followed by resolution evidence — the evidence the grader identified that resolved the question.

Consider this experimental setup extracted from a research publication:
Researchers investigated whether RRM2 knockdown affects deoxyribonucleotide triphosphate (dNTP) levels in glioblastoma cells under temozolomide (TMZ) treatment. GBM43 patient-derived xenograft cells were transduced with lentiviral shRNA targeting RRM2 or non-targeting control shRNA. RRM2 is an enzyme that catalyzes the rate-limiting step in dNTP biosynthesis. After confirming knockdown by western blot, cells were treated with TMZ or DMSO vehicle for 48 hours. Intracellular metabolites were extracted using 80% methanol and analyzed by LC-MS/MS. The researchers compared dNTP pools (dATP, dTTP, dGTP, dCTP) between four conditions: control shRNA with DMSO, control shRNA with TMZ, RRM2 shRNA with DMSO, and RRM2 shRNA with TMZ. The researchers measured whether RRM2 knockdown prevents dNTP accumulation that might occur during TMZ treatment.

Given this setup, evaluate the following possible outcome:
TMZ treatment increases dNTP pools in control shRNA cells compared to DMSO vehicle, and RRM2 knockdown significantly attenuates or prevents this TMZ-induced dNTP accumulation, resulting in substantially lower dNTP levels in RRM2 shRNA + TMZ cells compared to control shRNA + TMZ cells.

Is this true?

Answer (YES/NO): YES